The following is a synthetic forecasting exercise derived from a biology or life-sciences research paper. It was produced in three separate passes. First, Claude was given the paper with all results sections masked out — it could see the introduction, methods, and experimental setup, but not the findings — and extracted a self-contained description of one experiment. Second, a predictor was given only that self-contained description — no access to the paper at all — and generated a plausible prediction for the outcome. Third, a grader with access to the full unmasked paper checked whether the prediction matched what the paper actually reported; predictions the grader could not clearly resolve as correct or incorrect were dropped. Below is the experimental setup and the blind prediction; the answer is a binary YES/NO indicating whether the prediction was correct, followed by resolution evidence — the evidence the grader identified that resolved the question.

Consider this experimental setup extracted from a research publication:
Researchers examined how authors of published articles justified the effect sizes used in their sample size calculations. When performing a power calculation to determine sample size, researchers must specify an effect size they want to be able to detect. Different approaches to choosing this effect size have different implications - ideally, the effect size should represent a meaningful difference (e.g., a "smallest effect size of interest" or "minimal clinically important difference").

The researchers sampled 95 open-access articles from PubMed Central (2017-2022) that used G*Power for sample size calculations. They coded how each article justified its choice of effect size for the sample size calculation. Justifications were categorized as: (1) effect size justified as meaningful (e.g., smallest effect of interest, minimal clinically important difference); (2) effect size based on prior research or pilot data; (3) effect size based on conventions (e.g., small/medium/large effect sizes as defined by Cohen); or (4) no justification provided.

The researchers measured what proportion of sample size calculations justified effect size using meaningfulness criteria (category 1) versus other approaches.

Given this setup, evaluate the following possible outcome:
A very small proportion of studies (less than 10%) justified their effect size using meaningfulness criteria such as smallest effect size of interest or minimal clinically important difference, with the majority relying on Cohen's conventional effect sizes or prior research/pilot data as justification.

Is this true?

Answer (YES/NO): YES